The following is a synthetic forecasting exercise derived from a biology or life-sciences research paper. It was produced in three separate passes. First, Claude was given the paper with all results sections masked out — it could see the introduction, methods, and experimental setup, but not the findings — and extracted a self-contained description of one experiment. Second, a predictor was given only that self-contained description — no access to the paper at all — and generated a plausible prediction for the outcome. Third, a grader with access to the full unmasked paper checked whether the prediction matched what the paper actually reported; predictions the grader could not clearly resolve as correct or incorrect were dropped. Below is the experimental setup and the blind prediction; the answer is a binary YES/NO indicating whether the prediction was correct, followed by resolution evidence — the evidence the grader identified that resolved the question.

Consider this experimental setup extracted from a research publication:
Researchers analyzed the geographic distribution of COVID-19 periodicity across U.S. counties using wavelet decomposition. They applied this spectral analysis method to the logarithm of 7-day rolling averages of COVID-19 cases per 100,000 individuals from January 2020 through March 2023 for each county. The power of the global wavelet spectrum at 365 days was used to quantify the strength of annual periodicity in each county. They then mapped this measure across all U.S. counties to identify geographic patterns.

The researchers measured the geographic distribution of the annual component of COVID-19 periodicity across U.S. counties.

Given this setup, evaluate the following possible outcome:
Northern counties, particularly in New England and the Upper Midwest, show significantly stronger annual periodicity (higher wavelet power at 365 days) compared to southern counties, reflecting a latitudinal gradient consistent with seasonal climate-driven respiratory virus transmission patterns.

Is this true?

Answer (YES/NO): YES